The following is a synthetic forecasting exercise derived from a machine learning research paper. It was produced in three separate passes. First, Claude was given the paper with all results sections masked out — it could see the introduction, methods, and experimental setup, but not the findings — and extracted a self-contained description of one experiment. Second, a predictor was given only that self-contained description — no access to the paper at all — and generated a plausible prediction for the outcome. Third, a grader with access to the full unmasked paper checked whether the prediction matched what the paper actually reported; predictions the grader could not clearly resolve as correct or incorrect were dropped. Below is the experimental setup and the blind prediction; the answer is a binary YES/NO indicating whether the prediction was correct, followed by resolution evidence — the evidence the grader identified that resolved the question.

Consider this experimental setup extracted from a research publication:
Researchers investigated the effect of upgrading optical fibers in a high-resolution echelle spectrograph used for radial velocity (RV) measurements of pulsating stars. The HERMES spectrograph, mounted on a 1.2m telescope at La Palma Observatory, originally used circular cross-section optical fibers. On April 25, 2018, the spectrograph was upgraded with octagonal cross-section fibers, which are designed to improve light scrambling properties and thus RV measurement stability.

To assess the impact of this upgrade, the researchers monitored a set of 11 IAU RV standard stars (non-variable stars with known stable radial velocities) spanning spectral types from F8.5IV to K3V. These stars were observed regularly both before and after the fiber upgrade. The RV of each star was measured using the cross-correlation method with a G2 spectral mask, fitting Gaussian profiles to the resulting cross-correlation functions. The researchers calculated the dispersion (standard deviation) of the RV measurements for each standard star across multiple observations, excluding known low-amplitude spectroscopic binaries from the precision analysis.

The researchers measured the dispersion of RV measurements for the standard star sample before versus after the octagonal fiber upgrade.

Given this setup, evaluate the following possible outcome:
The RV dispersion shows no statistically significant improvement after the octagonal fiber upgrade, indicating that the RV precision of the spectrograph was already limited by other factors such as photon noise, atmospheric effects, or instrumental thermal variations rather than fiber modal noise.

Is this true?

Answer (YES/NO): NO